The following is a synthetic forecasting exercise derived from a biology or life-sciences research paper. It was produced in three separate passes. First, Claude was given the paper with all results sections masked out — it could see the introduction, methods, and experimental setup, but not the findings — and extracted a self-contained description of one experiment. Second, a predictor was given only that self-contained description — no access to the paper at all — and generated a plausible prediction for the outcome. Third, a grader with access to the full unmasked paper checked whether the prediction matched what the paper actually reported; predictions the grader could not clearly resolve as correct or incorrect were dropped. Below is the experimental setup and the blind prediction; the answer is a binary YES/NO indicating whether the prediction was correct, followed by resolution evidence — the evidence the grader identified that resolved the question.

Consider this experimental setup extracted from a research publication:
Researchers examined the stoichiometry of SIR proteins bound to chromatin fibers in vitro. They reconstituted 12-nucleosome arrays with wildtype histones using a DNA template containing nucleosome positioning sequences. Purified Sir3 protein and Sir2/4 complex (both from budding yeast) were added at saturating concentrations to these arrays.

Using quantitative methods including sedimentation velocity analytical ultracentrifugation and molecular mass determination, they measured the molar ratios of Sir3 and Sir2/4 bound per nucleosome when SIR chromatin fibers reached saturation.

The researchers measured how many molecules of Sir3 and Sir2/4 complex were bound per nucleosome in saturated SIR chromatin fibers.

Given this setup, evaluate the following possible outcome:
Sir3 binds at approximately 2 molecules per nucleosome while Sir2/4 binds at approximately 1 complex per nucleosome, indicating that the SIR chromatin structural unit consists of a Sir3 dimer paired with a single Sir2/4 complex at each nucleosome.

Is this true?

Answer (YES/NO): YES